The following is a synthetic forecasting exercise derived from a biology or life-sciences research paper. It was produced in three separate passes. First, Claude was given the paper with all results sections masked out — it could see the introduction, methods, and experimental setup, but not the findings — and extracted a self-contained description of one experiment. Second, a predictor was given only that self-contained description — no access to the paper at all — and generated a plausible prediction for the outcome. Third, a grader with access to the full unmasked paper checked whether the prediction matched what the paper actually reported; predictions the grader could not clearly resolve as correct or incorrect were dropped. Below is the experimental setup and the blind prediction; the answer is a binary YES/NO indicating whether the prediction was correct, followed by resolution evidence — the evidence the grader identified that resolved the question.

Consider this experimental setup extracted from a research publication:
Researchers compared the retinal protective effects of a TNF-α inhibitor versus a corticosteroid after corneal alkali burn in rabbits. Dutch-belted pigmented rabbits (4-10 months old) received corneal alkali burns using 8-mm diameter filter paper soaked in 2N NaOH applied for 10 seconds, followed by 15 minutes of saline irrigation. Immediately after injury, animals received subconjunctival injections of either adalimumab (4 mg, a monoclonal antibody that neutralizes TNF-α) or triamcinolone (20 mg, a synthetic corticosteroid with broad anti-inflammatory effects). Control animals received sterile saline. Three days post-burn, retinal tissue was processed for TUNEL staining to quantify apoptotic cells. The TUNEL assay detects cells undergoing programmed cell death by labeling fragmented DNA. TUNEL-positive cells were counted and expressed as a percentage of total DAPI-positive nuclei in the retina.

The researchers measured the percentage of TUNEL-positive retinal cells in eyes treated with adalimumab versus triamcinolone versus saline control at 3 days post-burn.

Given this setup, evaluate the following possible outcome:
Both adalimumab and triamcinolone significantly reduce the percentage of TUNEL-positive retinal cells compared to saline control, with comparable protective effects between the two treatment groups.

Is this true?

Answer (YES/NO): NO